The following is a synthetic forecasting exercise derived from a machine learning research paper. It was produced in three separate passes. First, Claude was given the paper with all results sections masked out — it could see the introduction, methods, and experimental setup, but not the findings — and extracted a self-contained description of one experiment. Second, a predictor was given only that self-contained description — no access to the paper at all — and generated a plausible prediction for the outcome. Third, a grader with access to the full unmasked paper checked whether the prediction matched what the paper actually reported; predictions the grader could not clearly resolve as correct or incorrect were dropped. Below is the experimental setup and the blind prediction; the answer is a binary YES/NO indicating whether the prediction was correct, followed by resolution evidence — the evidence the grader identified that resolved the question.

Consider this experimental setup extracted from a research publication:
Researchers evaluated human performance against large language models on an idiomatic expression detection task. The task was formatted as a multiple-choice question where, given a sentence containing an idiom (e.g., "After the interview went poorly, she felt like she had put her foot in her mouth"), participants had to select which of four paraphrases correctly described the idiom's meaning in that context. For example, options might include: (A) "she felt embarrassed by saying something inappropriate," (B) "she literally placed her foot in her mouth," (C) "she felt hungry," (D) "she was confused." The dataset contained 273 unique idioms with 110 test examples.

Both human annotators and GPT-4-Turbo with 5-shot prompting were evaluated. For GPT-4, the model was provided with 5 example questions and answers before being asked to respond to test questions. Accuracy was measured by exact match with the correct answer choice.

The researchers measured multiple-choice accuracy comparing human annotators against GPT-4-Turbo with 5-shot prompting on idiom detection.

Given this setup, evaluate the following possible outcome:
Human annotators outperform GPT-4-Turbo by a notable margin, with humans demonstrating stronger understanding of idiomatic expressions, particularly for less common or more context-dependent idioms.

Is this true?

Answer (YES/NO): NO